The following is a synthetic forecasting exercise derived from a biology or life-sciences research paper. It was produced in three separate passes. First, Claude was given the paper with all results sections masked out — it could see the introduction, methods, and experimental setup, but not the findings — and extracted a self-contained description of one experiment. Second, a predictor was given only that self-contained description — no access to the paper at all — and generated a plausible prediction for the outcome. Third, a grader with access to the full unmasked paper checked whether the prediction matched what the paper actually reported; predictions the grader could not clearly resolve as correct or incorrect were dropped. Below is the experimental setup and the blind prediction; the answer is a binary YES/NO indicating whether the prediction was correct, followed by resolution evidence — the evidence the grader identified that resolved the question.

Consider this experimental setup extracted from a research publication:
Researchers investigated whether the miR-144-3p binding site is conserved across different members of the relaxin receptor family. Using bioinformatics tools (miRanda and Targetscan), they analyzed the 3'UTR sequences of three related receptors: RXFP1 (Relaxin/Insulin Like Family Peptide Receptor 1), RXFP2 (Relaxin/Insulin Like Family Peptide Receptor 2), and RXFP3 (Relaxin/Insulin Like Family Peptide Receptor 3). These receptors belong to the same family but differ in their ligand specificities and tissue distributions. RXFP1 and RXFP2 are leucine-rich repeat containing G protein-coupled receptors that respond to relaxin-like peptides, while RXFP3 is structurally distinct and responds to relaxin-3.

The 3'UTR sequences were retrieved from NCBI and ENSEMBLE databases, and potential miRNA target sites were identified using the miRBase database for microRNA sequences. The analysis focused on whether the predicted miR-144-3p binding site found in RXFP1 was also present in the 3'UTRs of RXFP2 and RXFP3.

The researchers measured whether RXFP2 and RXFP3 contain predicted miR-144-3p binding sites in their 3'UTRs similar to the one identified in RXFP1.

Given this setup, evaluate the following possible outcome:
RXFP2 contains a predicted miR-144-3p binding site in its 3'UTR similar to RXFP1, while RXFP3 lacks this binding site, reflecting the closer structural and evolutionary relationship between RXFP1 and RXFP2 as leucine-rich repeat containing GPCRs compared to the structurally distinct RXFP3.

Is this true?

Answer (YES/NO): NO